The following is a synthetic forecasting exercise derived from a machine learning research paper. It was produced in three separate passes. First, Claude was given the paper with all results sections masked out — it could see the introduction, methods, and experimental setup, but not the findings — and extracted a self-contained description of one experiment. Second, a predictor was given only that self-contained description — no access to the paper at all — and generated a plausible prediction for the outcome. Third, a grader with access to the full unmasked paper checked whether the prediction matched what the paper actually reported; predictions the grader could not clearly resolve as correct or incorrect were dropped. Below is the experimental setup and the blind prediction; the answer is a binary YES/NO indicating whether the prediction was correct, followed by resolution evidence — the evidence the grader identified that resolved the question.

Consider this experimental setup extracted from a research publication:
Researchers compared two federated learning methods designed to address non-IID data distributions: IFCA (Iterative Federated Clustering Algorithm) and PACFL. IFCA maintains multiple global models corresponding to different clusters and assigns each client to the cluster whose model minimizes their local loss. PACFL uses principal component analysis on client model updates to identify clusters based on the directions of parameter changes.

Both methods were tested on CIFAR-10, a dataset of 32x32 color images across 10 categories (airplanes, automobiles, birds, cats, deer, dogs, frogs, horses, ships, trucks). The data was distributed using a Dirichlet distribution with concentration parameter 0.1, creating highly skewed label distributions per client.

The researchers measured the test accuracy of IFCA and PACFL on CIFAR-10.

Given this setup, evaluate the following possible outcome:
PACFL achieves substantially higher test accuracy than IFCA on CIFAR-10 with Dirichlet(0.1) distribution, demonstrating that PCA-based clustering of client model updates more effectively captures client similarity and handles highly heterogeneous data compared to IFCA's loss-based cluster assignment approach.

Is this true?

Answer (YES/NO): NO